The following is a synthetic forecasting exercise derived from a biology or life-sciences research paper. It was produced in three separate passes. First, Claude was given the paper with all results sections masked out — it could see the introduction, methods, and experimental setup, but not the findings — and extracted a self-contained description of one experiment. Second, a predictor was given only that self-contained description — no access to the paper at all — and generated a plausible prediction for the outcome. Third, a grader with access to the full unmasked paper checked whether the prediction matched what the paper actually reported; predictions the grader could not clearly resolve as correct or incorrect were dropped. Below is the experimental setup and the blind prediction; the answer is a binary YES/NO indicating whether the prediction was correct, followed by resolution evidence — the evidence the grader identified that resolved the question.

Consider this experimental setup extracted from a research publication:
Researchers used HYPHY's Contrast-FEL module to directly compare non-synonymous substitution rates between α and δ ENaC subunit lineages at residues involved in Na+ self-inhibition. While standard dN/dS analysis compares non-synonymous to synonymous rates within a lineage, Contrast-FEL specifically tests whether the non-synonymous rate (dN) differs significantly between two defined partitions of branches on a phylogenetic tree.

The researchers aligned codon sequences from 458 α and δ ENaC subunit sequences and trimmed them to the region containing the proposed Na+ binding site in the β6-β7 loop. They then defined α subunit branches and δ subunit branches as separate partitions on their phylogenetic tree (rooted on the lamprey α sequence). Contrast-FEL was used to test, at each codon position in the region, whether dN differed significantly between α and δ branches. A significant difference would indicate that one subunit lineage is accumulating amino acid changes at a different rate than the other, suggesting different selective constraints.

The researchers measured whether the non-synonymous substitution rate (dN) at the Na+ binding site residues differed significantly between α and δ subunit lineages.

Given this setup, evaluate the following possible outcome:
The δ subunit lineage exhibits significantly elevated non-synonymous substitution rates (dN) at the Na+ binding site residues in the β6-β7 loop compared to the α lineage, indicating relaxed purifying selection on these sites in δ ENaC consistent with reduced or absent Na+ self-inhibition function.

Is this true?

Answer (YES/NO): YES